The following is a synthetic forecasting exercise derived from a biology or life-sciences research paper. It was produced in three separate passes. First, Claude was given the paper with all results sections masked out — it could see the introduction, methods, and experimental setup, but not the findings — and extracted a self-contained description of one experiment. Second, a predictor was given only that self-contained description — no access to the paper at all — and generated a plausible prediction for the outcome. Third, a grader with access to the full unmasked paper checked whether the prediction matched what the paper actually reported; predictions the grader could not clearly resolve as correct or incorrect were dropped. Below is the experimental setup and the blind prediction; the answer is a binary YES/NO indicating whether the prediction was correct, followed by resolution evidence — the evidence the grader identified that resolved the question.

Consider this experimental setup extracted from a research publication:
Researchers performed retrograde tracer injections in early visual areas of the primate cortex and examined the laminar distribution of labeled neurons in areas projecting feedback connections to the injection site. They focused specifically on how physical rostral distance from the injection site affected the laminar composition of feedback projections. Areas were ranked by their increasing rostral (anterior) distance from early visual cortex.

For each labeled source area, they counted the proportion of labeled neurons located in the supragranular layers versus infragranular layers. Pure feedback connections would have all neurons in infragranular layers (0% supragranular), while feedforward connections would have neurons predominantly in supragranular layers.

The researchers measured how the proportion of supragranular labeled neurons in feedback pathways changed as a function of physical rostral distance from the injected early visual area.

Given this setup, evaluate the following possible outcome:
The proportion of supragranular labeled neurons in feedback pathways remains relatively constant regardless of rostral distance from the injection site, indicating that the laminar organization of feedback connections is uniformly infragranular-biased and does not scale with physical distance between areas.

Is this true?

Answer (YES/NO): NO